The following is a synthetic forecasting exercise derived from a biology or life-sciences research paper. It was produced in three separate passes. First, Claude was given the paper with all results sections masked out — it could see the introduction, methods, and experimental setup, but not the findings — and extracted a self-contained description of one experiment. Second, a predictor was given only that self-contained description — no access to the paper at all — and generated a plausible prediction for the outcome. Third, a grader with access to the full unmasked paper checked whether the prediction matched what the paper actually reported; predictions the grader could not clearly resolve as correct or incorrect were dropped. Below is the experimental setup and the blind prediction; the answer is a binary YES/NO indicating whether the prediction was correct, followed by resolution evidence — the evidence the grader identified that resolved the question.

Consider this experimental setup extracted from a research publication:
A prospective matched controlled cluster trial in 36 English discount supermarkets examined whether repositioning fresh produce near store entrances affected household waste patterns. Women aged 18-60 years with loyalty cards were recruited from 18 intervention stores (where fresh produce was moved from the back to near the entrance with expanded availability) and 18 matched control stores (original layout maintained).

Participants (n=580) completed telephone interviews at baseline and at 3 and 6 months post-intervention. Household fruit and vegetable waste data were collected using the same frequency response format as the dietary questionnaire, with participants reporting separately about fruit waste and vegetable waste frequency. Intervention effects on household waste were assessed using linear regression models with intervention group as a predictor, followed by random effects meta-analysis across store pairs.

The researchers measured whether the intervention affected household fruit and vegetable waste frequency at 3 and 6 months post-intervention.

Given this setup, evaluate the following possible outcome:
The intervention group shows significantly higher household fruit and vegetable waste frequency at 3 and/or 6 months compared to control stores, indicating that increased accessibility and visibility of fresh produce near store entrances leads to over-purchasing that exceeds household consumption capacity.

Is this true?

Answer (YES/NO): NO